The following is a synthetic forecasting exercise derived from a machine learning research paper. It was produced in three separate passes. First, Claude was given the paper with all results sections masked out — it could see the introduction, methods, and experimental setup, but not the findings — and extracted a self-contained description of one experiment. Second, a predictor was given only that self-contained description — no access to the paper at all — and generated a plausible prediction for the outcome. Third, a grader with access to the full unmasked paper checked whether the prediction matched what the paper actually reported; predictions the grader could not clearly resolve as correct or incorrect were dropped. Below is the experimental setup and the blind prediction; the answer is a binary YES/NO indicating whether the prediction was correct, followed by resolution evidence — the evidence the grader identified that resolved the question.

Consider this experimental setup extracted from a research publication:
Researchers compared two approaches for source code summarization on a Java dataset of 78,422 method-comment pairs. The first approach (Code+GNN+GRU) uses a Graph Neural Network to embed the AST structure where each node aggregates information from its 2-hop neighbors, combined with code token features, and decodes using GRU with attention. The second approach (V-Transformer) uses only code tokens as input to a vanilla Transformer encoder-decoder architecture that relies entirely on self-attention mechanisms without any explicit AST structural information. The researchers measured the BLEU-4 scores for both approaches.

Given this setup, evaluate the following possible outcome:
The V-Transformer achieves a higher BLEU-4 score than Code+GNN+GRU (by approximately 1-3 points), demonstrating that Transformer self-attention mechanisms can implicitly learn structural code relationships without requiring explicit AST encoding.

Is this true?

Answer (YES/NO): YES